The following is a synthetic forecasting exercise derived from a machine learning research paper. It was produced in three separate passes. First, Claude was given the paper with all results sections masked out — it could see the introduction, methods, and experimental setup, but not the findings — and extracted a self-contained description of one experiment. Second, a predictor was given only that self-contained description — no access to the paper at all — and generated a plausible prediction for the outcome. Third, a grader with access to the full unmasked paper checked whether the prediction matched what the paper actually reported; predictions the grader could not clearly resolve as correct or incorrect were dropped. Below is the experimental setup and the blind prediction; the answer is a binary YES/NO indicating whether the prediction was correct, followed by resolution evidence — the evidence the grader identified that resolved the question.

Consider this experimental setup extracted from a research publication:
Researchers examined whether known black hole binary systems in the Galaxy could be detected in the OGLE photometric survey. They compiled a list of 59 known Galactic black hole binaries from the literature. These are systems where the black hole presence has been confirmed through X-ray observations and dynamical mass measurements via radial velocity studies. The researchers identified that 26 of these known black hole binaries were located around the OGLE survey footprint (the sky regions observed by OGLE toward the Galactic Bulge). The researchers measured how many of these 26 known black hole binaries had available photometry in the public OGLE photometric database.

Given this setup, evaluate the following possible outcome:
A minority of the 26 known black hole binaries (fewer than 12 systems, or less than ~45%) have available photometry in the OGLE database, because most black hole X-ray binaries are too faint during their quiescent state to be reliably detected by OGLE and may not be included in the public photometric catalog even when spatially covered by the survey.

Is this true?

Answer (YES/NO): NO